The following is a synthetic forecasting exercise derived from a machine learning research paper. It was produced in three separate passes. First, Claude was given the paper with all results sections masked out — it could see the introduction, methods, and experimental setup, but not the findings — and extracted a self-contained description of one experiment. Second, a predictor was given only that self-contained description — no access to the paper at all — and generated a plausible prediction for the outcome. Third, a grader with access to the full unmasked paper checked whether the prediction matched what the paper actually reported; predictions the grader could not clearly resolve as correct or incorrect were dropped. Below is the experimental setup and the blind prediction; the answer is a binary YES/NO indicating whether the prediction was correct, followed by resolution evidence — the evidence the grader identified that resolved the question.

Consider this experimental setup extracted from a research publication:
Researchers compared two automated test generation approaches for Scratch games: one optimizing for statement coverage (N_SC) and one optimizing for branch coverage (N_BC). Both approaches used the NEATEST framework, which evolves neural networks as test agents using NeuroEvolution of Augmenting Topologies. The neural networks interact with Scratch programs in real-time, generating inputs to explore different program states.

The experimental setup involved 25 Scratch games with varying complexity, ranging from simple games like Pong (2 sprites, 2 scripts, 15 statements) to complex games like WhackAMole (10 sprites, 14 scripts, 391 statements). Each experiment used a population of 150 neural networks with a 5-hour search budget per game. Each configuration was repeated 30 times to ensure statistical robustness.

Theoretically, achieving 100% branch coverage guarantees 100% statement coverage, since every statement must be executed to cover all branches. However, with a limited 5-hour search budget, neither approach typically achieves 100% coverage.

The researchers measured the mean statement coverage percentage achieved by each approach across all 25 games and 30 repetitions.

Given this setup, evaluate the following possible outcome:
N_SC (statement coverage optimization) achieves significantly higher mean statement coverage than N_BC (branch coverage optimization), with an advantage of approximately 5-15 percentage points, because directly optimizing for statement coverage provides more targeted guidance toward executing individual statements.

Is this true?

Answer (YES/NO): NO